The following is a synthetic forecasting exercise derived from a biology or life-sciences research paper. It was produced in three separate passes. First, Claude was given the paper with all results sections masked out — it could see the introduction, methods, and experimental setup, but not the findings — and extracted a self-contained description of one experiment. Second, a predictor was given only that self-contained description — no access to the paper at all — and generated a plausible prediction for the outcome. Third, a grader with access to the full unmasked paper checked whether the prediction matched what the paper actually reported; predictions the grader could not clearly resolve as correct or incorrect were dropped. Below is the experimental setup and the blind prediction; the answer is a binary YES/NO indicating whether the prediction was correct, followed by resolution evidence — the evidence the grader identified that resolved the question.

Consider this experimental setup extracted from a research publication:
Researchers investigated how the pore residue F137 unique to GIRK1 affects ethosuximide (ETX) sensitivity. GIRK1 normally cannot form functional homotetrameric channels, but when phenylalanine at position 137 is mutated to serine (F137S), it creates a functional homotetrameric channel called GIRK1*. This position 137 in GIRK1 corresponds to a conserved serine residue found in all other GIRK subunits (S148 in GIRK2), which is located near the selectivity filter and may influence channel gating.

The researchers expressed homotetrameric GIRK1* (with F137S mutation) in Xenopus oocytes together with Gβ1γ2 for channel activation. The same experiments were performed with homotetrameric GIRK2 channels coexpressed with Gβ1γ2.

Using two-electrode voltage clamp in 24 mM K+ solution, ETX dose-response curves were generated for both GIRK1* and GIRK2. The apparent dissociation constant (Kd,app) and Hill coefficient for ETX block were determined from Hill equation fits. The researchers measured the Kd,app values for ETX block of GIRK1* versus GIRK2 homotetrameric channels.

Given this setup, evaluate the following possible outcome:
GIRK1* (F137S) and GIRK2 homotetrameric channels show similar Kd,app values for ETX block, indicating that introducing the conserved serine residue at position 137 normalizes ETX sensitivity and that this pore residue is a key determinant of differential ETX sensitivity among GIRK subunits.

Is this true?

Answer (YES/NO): NO